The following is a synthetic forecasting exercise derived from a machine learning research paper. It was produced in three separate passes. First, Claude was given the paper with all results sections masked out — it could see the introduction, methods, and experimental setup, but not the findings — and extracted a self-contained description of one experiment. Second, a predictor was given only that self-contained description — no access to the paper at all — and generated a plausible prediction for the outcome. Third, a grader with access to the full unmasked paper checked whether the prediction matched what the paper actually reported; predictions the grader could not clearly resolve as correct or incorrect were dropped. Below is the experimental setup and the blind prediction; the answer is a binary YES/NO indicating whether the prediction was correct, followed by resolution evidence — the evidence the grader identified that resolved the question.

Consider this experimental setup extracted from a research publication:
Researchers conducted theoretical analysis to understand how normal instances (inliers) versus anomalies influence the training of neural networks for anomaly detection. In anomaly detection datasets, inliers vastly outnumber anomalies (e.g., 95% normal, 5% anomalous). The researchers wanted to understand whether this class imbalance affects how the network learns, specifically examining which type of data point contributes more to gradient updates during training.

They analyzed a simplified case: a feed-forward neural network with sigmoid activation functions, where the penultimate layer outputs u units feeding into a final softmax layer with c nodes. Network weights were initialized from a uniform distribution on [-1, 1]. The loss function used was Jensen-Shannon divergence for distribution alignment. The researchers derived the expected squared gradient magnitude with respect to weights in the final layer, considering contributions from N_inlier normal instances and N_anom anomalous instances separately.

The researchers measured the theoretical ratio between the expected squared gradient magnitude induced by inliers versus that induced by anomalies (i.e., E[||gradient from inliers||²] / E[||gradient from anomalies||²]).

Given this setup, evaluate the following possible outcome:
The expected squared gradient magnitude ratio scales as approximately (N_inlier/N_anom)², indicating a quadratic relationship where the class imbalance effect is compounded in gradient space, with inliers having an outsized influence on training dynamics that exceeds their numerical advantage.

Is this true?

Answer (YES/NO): YES